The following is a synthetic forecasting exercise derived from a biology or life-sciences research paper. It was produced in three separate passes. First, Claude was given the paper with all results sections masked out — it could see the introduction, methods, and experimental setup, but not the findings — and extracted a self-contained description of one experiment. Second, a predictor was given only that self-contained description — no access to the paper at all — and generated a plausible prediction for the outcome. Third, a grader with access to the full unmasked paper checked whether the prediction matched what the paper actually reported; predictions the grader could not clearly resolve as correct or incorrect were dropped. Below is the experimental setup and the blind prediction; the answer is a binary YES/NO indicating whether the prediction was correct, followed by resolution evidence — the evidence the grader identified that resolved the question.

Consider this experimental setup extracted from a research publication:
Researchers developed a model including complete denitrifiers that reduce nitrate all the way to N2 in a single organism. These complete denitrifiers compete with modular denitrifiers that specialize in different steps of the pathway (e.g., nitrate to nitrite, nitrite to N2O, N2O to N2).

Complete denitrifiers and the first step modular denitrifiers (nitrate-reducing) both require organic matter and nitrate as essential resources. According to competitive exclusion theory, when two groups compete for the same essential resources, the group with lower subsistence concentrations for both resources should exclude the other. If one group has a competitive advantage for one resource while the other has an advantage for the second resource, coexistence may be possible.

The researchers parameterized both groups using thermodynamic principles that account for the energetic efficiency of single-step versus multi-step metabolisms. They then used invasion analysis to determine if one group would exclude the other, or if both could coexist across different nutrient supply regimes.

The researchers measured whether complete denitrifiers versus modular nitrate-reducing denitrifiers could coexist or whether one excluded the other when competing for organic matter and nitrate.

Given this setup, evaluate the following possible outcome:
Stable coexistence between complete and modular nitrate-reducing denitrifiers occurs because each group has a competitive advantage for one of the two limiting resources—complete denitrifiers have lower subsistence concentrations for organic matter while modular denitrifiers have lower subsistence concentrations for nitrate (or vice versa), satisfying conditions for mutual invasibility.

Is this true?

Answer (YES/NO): YES